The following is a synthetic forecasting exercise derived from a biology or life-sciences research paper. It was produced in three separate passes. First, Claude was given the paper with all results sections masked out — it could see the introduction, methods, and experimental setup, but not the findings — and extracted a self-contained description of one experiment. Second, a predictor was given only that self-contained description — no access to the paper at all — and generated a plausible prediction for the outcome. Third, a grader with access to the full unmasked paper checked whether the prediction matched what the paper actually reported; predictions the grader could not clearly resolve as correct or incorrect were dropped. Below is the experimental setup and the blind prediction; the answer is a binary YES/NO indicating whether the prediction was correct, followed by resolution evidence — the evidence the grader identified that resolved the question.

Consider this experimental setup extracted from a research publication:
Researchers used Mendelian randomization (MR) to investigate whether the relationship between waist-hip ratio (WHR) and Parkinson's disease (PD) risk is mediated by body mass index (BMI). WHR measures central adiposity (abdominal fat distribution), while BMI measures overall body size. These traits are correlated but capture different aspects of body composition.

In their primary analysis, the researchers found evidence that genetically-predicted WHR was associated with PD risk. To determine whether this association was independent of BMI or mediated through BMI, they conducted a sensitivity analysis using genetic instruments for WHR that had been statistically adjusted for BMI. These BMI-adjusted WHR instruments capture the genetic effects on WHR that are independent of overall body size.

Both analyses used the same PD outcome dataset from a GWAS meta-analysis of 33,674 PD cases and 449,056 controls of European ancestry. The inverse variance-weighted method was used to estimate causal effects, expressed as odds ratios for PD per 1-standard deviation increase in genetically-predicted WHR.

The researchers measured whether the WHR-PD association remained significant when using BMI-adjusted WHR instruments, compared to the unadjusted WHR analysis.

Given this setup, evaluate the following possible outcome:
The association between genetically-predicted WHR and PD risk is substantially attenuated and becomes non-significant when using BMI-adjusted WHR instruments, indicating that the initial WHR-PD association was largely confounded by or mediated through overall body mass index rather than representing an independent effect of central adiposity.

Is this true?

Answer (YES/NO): YES